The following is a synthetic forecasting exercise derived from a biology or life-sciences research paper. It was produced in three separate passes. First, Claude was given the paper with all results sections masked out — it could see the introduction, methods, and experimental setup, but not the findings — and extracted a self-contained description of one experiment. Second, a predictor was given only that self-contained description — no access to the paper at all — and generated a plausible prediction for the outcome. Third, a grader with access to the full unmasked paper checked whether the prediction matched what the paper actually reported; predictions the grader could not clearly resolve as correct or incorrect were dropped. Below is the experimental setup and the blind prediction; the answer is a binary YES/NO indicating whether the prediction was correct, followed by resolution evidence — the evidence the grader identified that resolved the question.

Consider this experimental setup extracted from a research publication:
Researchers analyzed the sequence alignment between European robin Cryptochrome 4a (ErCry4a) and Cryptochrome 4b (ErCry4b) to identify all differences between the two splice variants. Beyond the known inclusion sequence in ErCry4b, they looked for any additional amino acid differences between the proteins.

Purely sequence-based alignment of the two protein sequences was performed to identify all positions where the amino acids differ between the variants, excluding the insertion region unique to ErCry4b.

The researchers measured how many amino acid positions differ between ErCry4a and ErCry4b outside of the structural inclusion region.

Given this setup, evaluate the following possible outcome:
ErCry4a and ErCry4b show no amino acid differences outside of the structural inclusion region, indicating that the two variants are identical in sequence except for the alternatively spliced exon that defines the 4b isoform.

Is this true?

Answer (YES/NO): NO